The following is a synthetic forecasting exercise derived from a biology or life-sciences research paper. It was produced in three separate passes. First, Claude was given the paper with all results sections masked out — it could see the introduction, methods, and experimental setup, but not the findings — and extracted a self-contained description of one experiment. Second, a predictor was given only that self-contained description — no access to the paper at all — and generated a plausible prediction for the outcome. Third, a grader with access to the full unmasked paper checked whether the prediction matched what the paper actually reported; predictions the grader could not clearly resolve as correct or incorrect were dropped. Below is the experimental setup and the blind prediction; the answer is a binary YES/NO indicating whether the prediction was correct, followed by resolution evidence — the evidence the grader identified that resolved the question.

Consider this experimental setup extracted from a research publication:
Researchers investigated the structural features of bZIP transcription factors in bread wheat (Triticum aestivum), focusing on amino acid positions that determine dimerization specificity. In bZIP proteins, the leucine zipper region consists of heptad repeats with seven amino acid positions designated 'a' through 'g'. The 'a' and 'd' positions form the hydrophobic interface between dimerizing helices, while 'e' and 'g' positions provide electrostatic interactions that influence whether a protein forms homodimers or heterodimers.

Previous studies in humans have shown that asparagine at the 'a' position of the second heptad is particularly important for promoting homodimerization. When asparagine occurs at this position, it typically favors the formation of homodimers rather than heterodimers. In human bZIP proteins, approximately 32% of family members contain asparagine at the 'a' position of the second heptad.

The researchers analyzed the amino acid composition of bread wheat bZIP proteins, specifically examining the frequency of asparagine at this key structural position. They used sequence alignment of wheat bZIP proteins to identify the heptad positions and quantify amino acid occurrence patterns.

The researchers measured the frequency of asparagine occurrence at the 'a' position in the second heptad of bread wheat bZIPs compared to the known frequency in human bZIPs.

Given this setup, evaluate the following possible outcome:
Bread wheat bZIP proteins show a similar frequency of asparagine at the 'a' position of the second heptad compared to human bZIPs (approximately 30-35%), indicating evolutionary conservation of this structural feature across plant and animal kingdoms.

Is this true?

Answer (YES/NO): NO